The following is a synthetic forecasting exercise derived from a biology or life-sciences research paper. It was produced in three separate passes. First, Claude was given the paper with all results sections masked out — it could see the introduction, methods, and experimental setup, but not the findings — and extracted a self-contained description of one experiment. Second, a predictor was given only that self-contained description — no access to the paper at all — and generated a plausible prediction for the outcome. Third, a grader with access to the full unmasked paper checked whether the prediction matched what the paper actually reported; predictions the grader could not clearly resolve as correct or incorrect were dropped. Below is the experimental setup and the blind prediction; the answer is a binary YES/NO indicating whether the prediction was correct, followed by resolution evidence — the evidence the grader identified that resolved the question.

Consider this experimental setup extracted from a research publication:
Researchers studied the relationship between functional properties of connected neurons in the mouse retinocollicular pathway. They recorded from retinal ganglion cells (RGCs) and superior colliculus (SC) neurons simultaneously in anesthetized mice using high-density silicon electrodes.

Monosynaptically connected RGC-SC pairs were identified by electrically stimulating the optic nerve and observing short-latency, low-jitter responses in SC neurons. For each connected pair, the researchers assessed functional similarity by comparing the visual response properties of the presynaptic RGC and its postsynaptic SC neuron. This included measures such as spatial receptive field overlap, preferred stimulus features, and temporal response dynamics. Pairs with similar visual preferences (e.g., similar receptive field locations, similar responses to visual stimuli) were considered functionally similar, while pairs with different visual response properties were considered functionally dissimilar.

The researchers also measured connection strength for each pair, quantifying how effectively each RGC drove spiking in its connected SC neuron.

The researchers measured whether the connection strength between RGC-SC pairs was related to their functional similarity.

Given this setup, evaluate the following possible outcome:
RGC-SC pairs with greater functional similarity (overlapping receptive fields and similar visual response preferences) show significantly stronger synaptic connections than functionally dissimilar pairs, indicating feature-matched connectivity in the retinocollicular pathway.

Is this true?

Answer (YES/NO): YES